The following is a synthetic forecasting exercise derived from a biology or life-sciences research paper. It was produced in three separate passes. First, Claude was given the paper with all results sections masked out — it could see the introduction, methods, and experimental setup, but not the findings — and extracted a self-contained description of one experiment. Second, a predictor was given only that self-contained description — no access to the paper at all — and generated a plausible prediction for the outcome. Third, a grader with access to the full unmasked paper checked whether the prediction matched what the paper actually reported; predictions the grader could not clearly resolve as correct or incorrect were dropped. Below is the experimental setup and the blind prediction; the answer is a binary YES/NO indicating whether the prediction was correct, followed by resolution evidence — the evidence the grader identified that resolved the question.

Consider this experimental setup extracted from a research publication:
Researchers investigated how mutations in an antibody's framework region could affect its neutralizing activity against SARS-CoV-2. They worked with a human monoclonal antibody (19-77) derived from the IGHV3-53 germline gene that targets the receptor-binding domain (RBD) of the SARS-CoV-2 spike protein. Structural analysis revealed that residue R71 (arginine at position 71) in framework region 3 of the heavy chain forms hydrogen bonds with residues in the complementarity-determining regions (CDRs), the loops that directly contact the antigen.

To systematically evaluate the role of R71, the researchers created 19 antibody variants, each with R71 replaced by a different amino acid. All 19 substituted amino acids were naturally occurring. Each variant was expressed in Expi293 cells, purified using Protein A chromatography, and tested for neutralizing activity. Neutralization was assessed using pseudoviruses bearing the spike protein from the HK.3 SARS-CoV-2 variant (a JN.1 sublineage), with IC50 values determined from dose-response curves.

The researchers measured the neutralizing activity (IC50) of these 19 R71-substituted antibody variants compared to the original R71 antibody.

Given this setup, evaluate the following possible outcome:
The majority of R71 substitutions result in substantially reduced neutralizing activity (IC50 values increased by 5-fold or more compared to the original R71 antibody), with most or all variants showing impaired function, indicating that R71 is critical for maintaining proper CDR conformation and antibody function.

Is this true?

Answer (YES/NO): NO